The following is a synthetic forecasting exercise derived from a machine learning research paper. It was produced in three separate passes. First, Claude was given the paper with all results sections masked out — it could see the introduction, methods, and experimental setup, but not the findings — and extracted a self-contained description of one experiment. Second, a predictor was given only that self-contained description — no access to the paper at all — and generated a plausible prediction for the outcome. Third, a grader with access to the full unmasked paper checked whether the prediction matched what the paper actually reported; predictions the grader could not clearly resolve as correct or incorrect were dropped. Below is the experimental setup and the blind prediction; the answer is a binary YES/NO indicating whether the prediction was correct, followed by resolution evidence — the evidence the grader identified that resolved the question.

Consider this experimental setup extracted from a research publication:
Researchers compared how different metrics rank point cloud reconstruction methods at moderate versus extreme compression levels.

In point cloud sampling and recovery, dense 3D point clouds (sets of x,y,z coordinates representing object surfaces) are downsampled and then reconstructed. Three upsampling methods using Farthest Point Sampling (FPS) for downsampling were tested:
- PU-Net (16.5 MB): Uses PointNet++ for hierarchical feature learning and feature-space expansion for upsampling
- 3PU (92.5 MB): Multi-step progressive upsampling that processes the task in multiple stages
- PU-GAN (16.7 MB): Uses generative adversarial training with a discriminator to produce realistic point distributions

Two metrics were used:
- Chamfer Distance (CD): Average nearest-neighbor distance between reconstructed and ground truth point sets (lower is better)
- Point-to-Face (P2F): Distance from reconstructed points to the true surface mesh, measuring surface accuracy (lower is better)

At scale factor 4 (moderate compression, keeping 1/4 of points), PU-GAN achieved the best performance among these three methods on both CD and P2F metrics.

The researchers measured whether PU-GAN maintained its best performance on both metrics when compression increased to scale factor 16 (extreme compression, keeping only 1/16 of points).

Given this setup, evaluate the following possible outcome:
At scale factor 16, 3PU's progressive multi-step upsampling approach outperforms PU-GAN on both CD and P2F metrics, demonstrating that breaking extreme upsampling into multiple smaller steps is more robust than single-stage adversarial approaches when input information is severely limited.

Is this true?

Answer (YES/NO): NO